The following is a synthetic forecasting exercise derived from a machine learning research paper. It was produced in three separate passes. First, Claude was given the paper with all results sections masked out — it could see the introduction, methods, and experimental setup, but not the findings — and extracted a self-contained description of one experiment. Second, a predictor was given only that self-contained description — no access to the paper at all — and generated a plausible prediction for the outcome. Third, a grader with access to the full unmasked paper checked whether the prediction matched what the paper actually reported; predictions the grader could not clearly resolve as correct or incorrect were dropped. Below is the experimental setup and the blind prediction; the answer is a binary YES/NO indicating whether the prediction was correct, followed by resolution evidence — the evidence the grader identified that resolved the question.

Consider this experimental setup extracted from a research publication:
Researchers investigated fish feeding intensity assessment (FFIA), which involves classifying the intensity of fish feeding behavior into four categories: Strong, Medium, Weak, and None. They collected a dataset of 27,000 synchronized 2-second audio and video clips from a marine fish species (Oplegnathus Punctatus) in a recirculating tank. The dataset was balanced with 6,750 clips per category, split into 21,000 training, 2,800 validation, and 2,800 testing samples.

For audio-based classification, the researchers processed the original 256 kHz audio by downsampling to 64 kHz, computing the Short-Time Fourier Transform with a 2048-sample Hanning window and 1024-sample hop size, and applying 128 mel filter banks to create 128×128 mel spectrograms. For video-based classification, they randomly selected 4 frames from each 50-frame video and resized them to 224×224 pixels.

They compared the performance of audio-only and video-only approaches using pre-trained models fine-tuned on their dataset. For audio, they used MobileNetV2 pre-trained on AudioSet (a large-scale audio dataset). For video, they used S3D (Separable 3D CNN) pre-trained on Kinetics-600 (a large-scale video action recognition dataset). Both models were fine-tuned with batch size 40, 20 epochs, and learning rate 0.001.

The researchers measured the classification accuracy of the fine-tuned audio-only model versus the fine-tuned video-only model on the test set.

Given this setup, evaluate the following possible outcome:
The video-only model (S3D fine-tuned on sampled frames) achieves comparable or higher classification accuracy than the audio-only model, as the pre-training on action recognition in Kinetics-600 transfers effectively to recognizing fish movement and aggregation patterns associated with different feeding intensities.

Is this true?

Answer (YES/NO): YES